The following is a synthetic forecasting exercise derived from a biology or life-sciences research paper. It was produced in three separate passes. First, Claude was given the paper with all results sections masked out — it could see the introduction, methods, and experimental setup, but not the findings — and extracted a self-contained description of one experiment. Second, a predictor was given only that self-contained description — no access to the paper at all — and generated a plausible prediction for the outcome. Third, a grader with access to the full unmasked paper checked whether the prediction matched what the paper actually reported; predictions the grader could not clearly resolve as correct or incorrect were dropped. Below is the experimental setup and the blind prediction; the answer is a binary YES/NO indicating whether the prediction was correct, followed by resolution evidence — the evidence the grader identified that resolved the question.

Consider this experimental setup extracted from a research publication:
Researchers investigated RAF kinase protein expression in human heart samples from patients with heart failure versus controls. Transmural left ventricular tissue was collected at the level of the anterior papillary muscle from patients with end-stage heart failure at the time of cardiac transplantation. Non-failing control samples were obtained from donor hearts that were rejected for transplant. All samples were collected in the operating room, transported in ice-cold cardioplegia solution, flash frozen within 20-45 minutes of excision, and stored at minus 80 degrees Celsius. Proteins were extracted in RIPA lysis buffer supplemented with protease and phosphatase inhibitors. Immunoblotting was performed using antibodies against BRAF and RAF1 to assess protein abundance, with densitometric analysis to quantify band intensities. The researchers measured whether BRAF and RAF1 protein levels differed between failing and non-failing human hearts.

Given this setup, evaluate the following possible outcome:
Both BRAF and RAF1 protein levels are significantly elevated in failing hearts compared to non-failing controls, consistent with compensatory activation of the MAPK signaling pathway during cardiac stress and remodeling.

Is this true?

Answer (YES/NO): YES